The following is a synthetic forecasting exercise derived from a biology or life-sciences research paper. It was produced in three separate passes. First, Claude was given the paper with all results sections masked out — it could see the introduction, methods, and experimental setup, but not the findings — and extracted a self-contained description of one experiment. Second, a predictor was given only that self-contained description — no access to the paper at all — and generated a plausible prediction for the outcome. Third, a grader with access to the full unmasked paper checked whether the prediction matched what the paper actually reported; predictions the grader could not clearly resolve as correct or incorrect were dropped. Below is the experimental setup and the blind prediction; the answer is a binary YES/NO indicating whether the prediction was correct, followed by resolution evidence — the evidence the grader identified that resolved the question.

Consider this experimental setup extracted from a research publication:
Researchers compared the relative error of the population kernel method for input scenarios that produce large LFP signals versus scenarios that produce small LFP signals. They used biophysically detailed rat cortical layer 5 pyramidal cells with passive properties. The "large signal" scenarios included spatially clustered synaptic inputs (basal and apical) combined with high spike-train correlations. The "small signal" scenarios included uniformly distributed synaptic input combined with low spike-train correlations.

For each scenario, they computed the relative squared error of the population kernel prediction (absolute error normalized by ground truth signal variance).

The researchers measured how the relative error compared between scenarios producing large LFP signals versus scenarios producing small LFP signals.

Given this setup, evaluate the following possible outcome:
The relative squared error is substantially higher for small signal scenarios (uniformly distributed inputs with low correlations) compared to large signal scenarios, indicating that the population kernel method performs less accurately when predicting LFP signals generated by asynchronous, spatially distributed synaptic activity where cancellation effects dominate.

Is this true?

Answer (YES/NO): YES